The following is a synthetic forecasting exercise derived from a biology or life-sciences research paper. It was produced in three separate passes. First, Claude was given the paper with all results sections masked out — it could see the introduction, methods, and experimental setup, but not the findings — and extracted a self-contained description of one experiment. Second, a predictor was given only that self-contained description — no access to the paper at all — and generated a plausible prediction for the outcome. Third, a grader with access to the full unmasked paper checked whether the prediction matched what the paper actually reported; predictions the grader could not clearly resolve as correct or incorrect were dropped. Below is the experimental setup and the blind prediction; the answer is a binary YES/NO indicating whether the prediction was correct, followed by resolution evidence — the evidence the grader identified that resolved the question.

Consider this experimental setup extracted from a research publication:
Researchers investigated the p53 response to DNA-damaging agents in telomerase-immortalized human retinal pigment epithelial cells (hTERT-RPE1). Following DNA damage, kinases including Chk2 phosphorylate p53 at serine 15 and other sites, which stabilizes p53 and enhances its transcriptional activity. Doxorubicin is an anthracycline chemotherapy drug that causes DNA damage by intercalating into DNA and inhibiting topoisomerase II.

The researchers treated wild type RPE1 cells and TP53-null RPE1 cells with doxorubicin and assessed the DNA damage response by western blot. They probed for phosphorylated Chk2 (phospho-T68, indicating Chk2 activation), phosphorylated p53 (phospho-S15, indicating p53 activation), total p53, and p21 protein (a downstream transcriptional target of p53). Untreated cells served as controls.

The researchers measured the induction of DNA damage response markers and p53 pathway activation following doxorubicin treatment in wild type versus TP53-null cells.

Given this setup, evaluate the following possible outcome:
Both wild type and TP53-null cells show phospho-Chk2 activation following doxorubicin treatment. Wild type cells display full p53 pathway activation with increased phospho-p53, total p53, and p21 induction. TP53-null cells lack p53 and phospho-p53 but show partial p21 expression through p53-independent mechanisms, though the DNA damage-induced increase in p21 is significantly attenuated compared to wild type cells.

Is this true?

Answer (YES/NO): NO